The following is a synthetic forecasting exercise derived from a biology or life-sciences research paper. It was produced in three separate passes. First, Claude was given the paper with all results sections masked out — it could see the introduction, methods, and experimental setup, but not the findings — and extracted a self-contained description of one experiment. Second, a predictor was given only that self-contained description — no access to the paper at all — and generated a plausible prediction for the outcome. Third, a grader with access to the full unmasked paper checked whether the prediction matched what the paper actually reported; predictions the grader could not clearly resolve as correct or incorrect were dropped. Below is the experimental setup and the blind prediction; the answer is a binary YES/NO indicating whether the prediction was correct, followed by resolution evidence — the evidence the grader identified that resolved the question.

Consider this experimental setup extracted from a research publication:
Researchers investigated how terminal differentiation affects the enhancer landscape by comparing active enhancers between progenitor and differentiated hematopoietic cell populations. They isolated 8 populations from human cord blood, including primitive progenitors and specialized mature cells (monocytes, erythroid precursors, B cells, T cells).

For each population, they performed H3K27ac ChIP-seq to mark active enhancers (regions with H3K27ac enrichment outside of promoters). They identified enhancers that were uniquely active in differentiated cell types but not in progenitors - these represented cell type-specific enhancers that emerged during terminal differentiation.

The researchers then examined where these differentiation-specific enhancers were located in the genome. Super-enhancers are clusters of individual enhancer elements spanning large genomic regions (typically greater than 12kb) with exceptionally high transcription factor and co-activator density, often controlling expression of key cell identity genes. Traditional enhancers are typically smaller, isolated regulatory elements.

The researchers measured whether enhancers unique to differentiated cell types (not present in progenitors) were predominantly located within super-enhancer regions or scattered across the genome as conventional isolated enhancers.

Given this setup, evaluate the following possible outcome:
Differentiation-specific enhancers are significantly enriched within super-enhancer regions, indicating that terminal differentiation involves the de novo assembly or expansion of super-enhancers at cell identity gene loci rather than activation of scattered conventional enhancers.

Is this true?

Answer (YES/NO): YES